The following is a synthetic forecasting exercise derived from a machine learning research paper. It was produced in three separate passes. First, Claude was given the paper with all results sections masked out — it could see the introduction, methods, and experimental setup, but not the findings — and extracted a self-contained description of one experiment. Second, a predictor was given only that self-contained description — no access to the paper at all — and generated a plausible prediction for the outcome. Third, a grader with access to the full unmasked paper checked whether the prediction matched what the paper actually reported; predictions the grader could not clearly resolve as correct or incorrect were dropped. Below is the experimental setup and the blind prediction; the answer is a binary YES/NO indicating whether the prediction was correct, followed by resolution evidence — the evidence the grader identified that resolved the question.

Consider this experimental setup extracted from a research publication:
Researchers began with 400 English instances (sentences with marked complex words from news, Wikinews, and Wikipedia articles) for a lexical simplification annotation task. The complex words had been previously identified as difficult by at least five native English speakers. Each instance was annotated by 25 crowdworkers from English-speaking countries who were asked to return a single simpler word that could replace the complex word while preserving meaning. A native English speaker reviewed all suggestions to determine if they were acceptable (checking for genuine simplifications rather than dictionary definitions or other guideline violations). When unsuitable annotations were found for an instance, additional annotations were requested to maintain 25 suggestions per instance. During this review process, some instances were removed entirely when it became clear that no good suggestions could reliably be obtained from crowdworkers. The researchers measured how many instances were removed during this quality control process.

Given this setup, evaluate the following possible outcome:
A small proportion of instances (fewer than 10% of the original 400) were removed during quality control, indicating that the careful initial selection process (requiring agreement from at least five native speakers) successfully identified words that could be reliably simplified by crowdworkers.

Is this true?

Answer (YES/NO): YES